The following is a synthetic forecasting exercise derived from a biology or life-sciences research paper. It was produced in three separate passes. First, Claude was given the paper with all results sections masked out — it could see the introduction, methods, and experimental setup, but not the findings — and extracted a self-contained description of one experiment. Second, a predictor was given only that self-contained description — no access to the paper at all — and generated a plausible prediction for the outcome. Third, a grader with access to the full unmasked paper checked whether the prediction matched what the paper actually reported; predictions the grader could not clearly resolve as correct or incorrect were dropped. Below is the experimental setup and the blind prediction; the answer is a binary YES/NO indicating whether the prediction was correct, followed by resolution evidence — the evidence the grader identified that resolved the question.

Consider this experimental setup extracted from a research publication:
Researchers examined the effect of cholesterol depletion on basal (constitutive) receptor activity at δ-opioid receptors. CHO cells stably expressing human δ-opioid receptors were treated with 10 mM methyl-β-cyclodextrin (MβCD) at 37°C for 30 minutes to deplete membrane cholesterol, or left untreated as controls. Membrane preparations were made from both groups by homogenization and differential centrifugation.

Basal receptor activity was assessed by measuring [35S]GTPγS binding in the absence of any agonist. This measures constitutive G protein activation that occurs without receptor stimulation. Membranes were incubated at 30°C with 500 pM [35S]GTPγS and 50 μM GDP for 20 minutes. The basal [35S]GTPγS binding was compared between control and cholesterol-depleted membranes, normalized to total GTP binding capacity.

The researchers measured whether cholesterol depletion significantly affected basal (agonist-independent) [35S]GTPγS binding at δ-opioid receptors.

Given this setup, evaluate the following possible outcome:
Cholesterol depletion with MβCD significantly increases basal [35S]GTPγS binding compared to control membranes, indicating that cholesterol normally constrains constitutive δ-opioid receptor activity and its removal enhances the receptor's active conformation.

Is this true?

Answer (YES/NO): NO